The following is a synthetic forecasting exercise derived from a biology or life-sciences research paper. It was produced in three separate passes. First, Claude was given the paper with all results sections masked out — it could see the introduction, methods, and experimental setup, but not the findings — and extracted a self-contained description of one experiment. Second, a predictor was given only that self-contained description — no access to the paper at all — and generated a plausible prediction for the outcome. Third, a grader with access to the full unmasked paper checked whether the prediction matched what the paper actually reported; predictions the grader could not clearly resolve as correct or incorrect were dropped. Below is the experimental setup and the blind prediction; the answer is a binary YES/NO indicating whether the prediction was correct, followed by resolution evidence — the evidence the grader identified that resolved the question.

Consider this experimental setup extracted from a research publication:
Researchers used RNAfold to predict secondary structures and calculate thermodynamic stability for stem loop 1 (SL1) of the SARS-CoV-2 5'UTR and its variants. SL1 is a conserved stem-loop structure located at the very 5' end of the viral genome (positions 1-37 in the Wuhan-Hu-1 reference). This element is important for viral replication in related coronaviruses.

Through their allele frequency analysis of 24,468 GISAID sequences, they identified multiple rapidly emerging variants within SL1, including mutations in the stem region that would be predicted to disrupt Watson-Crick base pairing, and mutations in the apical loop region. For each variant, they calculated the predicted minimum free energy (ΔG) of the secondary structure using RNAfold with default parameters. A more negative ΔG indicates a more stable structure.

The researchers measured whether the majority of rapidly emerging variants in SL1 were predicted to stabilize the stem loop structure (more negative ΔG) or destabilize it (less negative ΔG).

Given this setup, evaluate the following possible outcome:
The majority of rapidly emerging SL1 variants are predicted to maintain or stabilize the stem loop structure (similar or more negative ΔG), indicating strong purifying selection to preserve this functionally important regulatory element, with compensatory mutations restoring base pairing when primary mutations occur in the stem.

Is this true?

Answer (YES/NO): YES